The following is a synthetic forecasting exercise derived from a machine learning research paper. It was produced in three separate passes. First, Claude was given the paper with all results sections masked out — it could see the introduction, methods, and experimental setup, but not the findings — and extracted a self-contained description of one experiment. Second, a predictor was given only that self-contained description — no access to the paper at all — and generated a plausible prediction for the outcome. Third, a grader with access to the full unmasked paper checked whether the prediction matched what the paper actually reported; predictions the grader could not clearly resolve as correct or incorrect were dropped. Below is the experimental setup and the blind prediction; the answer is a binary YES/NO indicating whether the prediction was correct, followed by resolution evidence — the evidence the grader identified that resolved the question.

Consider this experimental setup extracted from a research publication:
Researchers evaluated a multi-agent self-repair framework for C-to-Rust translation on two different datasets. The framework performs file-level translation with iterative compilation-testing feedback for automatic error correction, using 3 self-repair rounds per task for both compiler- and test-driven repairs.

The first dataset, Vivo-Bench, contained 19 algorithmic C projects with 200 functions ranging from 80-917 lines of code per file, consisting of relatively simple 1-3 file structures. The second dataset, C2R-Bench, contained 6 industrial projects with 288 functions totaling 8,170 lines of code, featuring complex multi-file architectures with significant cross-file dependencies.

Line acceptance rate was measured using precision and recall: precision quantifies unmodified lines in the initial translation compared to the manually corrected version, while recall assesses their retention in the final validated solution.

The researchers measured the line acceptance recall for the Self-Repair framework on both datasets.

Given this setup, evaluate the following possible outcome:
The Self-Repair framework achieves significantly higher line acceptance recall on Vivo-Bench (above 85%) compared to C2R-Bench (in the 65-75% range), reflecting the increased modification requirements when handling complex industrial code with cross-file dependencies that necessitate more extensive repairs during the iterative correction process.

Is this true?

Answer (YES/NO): NO